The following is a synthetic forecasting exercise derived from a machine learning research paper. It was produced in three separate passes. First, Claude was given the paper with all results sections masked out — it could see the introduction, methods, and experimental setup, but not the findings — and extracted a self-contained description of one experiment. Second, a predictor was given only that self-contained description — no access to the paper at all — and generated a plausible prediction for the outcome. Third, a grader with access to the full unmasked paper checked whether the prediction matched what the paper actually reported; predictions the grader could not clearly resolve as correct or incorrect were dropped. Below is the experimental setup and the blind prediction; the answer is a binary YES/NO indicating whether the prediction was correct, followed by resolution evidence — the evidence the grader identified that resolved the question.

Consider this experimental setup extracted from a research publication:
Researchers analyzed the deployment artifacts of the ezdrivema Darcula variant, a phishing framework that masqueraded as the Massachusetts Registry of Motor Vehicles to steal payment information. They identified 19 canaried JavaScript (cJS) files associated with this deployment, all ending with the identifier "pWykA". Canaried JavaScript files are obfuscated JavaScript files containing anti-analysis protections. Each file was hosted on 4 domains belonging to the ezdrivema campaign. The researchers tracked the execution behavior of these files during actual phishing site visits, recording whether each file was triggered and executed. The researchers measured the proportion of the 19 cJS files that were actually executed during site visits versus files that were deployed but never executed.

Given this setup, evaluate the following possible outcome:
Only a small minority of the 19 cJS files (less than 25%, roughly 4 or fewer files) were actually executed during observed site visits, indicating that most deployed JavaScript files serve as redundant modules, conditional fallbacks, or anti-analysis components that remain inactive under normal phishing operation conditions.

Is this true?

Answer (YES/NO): NO